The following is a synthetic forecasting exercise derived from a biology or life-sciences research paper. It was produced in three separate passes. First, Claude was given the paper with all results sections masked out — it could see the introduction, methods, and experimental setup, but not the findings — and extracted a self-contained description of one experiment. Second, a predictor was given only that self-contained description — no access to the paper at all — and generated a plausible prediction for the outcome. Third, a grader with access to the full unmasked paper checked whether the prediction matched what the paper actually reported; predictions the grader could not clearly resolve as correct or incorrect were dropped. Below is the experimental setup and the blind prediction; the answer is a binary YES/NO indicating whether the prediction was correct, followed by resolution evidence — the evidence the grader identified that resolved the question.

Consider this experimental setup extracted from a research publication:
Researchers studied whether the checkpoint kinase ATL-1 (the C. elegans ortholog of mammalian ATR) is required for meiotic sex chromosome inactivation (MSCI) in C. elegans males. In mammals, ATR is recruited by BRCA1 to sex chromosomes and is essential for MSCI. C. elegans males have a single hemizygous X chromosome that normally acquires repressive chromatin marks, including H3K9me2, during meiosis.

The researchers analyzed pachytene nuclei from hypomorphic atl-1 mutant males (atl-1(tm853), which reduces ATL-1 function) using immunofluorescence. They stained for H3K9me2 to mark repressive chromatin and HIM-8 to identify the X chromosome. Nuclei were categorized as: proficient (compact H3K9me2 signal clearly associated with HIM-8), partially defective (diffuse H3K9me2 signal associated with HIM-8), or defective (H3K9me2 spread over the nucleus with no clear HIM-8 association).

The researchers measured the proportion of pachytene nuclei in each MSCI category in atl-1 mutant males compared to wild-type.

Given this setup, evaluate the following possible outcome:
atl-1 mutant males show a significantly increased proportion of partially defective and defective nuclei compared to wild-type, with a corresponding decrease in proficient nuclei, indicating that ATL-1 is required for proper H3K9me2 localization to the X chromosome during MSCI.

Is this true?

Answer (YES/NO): YES